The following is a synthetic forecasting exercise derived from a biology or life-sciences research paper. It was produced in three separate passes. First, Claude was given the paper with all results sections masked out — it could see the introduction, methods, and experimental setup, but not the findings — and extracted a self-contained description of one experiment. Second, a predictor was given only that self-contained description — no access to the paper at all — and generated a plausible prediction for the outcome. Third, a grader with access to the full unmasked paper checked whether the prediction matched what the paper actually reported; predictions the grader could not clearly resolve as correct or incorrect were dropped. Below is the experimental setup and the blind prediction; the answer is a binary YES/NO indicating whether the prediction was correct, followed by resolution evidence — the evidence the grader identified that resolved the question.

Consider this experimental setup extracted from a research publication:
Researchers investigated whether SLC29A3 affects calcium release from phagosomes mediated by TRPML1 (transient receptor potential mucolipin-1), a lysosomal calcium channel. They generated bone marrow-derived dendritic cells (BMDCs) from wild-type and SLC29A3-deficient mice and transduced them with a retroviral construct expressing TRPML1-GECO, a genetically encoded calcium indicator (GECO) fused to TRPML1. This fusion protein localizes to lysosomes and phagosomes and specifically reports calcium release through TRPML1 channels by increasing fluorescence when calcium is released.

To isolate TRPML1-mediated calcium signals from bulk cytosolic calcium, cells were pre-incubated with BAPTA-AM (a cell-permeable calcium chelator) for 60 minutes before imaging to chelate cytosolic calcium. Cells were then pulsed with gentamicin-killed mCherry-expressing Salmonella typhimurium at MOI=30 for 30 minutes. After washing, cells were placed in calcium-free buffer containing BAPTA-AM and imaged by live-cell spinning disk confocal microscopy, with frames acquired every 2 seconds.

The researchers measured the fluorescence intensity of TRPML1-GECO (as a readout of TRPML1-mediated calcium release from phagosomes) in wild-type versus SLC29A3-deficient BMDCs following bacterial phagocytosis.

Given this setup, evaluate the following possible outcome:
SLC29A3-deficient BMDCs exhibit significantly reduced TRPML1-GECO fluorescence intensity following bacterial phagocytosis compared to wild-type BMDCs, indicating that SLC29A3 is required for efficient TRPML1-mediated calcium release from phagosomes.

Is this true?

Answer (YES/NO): YES